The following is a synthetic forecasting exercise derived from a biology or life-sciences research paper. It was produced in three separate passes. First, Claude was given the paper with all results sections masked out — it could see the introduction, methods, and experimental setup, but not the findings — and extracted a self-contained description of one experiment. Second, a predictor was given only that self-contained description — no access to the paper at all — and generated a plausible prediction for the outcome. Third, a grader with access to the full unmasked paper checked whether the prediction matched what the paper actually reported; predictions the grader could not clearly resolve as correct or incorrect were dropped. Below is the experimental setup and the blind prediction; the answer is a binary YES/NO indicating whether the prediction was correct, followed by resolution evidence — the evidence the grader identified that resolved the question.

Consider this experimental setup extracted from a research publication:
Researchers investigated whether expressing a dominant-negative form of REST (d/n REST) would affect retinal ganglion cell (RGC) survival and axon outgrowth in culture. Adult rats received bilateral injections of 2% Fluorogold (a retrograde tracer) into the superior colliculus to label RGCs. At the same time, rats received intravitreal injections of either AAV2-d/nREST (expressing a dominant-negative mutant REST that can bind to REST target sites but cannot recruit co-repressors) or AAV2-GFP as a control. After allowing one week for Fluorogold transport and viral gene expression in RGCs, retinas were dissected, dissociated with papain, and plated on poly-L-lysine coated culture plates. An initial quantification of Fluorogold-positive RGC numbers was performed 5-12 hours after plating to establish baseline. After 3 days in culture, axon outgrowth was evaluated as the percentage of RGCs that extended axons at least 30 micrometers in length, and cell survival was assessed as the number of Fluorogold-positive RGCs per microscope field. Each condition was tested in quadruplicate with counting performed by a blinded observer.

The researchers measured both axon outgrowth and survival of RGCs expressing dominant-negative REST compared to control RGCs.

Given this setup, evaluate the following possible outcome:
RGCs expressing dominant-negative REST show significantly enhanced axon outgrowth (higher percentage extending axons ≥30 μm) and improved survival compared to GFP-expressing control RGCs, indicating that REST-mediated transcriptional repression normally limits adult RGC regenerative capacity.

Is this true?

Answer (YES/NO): NO